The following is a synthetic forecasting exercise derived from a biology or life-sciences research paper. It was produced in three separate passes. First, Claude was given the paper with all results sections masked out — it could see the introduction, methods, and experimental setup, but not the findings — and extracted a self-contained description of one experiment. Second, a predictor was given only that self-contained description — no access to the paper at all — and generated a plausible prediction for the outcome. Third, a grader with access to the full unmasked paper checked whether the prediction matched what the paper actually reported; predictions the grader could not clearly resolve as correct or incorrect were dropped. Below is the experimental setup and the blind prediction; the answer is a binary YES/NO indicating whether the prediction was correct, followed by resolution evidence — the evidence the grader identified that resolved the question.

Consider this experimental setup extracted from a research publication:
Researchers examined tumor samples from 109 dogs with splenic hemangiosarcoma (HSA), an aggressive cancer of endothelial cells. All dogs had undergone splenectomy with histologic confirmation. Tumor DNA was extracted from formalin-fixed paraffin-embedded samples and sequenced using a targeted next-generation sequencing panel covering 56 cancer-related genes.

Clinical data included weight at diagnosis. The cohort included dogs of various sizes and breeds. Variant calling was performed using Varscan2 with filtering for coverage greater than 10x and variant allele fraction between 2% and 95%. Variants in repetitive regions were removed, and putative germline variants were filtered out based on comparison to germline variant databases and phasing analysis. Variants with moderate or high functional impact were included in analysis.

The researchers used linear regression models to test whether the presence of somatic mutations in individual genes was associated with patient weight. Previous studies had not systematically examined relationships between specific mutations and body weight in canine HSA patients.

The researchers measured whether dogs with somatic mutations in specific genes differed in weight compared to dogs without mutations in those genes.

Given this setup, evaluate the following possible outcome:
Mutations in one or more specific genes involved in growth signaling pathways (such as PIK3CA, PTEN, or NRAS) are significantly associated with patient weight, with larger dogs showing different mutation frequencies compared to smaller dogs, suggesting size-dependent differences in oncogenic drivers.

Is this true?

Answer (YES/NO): YES